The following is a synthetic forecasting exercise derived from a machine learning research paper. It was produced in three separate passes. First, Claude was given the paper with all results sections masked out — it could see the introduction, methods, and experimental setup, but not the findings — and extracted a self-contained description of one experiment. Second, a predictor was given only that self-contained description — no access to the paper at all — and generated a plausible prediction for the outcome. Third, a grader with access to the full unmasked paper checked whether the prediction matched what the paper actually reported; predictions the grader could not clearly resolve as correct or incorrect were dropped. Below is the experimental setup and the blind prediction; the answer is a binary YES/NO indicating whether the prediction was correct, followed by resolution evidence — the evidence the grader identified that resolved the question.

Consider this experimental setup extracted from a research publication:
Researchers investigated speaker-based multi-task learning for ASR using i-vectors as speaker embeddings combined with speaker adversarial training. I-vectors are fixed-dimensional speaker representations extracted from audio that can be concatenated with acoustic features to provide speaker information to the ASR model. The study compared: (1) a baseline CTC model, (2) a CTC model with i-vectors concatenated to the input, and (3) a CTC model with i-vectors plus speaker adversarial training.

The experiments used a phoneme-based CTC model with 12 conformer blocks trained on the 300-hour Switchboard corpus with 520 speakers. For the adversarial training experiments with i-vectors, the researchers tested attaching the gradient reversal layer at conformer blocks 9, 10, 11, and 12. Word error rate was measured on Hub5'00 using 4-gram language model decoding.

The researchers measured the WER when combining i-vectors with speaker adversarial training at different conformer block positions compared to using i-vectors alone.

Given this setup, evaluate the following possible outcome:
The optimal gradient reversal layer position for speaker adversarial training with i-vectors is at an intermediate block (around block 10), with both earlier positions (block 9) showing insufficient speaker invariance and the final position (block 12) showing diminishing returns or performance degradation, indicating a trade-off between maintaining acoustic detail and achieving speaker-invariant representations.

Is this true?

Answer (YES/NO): NO